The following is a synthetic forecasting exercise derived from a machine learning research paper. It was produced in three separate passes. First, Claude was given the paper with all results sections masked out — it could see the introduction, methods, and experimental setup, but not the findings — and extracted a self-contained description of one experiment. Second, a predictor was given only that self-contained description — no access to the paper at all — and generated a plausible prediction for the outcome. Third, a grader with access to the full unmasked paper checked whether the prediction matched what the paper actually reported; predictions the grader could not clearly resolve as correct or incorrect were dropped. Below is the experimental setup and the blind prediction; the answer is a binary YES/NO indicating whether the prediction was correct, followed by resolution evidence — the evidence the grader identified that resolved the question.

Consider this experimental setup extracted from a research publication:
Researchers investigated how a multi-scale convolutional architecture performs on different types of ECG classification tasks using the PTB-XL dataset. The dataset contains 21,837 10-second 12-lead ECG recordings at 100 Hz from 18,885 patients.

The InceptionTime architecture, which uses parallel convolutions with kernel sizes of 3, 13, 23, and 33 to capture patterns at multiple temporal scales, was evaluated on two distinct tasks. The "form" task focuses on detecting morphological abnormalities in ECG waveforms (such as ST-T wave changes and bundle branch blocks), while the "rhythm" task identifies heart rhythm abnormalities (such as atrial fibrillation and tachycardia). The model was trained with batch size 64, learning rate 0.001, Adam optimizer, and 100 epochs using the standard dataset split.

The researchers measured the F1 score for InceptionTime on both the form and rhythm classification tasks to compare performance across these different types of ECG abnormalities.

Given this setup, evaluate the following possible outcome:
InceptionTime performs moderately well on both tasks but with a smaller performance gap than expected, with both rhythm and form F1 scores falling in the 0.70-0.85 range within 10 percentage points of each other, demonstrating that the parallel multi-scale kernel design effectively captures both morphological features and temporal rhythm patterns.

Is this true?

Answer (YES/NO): NO